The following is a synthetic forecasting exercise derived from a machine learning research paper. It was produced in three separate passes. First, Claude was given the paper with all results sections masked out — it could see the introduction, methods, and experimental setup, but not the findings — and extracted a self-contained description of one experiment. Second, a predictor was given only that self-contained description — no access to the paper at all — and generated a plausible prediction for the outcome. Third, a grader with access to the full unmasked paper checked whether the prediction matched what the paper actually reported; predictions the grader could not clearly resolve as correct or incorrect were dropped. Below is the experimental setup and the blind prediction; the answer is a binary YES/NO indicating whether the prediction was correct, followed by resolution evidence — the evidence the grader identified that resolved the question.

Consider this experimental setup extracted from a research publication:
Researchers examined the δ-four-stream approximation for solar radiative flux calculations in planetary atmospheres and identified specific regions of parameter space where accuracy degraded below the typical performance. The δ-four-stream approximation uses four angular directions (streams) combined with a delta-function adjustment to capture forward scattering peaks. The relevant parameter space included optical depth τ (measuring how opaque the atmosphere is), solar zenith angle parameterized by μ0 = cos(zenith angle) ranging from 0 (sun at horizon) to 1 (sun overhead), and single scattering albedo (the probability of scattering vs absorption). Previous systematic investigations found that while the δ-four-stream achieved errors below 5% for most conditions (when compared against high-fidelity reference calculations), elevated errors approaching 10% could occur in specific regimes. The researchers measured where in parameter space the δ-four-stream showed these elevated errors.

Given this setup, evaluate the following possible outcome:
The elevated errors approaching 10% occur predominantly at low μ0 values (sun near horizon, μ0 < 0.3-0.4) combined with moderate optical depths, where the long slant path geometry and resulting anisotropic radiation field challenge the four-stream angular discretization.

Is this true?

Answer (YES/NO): NO